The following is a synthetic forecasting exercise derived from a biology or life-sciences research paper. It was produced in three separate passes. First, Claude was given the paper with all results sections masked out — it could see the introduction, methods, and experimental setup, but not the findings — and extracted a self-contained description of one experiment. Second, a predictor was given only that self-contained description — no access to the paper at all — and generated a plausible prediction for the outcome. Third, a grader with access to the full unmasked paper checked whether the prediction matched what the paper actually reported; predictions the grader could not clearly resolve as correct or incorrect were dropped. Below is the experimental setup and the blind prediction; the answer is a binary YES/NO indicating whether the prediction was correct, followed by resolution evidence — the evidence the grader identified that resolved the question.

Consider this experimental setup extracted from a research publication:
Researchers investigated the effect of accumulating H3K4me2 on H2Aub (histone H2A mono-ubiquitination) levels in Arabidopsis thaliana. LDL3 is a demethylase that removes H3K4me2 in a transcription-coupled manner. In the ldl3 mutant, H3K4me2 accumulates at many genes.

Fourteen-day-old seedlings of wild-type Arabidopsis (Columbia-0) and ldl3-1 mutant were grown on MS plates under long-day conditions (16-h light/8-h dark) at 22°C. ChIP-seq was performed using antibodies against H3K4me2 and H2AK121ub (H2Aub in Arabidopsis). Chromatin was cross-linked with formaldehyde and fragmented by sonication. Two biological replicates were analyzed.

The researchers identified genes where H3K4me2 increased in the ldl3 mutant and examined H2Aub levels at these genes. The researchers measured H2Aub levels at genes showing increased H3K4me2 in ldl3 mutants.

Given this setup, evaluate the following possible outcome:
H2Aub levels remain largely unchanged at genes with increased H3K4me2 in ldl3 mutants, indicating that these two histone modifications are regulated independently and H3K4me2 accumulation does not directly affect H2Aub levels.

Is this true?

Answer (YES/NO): NO